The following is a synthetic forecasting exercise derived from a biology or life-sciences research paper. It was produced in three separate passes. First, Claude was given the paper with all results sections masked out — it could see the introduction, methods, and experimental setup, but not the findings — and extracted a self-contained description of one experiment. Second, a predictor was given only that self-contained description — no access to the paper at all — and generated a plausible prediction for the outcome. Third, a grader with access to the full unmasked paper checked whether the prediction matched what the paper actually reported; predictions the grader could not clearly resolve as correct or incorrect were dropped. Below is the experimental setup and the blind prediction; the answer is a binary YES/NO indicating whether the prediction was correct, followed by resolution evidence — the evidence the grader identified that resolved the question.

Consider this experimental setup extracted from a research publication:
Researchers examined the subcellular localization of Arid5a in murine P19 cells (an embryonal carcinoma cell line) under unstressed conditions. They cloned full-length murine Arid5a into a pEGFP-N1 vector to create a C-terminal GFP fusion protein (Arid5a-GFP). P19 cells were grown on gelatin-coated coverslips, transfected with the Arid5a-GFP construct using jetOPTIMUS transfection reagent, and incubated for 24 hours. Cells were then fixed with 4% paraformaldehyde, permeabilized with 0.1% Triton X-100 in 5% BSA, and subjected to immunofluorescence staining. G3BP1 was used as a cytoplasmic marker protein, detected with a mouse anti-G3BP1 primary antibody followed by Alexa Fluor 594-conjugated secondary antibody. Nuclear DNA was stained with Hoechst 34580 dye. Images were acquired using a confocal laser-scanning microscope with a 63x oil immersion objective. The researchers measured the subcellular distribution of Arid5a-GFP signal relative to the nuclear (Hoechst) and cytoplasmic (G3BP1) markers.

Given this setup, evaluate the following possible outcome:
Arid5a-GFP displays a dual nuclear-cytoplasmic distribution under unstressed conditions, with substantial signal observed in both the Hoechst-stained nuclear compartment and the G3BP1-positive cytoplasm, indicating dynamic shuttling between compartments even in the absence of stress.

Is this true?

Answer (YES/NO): NO